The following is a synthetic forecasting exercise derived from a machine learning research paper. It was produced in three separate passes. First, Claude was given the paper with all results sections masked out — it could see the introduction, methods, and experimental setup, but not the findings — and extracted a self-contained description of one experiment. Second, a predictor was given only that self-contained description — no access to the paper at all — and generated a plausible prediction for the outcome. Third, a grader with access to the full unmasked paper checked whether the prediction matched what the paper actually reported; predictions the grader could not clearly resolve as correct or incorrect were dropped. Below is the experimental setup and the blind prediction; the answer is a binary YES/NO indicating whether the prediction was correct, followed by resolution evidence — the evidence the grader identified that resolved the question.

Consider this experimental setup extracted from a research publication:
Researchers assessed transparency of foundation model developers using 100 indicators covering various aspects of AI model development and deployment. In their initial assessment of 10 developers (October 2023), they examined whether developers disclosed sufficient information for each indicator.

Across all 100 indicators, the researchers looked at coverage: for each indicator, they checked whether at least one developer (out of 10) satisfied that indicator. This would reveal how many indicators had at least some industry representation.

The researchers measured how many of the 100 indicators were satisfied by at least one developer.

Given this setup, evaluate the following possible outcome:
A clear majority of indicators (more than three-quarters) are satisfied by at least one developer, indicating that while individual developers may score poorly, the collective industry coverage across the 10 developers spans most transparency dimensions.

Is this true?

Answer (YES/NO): YES